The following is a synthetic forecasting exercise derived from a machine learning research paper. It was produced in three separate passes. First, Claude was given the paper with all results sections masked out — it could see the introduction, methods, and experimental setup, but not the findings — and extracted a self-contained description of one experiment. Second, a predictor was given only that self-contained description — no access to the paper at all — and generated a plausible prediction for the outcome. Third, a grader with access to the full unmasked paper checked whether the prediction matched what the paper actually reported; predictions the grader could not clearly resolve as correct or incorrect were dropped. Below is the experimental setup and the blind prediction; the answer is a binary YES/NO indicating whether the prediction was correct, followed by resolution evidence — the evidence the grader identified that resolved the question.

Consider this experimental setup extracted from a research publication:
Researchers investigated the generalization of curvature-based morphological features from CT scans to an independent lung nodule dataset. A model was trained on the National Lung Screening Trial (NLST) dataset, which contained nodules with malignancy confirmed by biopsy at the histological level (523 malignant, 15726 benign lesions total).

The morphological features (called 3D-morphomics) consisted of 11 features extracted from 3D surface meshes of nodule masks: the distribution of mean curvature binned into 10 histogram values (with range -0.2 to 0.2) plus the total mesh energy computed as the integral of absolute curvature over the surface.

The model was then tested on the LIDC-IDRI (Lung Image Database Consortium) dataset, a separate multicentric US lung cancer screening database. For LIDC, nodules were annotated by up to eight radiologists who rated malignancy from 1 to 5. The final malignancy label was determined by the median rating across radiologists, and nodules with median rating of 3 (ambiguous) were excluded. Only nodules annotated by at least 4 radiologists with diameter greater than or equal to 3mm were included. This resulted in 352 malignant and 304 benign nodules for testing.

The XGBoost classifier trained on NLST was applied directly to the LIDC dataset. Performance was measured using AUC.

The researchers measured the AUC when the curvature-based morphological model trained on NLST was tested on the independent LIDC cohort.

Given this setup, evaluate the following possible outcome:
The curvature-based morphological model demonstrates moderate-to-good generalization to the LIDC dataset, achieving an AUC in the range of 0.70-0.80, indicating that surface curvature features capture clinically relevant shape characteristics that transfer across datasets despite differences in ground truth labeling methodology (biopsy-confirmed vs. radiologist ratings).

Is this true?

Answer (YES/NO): NO